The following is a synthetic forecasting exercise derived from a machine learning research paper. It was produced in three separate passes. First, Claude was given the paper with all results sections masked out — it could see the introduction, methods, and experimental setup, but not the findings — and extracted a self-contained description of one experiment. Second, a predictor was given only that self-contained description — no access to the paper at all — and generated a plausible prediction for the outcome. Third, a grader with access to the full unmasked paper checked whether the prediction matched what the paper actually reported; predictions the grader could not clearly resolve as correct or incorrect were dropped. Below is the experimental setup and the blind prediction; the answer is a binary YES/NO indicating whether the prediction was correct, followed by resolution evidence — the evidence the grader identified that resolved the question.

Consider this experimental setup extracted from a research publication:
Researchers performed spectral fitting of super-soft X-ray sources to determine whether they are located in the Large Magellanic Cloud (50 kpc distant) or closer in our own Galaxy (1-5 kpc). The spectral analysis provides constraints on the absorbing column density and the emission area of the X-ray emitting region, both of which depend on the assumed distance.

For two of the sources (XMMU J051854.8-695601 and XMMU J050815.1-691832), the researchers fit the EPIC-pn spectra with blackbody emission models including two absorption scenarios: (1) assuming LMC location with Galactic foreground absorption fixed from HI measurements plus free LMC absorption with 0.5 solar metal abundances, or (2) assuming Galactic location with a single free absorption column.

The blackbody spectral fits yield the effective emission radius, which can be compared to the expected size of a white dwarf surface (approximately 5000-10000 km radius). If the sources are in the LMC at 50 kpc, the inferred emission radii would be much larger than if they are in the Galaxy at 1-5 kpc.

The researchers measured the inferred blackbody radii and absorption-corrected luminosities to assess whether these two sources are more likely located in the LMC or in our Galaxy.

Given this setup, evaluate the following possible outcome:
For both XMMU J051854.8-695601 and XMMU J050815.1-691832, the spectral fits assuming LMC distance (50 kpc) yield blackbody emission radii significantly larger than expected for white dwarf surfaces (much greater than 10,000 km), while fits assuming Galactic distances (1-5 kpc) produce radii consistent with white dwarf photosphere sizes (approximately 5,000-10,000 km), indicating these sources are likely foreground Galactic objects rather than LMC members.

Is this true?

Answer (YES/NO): NO